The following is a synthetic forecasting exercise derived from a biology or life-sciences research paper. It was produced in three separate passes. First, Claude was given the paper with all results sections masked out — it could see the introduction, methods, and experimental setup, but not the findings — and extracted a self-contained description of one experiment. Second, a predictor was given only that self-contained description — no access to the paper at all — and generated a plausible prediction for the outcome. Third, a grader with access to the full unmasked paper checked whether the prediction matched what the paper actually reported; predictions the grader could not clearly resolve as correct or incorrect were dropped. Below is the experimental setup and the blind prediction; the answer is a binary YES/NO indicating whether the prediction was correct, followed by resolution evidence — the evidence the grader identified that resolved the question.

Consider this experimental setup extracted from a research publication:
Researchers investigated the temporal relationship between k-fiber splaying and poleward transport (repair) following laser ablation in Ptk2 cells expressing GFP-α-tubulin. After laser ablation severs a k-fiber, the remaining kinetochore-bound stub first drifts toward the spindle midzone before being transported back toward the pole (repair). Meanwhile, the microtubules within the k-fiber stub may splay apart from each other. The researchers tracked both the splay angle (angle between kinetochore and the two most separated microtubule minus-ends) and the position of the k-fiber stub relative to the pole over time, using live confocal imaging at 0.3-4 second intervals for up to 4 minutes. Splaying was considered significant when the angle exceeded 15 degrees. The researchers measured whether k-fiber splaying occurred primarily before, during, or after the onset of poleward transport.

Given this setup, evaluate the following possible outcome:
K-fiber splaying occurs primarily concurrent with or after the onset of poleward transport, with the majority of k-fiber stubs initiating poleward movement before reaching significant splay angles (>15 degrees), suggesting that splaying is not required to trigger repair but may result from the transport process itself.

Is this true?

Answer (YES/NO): YES